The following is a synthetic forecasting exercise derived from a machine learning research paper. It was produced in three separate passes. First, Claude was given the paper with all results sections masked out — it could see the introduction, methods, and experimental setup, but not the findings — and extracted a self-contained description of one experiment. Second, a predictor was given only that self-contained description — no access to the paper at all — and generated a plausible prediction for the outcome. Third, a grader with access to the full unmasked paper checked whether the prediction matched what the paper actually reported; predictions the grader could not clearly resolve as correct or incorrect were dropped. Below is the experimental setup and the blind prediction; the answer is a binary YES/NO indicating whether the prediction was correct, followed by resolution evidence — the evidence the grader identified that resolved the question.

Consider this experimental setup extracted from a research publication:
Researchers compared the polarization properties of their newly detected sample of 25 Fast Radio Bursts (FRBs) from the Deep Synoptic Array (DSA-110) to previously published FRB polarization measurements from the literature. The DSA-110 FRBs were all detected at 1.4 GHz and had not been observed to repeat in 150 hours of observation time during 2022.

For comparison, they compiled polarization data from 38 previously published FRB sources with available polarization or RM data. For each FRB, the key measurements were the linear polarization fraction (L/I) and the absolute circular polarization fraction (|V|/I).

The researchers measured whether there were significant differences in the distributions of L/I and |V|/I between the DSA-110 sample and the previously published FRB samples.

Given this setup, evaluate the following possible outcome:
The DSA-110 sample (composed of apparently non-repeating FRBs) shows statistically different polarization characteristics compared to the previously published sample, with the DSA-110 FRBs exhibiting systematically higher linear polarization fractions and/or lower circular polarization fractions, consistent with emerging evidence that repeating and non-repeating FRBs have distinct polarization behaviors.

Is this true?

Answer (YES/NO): NO